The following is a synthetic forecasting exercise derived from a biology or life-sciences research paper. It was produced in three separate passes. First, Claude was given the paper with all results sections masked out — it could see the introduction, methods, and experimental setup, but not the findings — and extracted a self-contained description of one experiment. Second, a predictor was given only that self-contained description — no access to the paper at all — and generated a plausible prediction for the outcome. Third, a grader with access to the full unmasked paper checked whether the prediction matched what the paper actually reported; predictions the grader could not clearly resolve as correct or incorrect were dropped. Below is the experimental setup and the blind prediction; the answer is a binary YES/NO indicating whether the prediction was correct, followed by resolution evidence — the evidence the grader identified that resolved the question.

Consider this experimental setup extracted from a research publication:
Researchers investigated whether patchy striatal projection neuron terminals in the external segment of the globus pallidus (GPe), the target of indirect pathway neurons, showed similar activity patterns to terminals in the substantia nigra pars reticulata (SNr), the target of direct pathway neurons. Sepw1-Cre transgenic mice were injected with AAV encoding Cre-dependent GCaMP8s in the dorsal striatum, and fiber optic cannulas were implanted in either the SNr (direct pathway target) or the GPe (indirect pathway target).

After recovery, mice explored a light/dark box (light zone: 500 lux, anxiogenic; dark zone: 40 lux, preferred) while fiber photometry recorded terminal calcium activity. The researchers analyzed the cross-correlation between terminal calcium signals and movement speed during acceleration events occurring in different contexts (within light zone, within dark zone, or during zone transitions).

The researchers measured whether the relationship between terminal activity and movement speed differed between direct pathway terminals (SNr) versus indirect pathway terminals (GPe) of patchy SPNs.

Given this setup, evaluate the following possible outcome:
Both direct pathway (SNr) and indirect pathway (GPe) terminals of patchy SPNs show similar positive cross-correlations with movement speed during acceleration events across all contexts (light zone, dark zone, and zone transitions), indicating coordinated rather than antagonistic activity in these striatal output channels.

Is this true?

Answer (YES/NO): NO